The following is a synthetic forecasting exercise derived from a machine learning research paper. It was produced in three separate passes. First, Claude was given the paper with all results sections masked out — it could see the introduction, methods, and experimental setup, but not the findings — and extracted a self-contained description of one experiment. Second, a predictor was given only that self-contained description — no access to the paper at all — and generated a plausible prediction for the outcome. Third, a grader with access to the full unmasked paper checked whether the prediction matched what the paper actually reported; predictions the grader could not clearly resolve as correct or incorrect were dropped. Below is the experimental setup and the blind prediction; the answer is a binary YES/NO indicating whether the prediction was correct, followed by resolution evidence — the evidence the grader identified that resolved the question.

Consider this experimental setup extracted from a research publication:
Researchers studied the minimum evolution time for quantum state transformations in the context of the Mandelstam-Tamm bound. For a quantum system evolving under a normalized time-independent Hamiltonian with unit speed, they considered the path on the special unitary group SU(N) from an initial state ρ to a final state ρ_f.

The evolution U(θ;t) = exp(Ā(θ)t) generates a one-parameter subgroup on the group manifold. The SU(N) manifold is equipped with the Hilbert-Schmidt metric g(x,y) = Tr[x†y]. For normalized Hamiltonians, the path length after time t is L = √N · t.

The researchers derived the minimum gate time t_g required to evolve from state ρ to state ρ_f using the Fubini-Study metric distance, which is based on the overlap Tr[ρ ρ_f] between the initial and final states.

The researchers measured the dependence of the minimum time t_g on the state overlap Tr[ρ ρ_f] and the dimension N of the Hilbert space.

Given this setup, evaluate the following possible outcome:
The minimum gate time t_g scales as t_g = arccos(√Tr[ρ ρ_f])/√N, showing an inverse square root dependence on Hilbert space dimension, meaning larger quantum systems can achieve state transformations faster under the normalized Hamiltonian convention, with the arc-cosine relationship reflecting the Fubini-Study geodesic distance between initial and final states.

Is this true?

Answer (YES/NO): YES